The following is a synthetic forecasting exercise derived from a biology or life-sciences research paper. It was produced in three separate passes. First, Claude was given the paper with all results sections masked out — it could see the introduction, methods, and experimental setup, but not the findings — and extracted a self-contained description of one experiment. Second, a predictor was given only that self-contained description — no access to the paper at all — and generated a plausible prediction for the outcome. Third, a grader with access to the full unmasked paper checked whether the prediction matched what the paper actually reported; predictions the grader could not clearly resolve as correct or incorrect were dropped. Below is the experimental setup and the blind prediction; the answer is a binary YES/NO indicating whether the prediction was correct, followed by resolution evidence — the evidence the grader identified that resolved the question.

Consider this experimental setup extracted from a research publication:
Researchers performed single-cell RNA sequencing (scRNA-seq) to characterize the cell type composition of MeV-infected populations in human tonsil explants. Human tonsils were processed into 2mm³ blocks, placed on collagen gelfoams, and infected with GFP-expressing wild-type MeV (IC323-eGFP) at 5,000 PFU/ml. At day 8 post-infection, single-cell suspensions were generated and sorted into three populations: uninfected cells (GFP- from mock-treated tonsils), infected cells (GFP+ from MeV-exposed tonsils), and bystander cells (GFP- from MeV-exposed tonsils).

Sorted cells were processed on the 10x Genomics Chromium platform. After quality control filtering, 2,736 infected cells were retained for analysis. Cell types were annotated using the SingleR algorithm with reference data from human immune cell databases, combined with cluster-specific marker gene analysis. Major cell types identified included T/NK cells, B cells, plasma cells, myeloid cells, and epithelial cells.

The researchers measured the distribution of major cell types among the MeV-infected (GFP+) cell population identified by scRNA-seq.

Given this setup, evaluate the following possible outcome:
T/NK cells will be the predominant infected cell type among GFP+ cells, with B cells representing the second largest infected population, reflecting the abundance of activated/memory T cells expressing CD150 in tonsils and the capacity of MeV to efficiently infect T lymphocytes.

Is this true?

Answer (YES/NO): NO